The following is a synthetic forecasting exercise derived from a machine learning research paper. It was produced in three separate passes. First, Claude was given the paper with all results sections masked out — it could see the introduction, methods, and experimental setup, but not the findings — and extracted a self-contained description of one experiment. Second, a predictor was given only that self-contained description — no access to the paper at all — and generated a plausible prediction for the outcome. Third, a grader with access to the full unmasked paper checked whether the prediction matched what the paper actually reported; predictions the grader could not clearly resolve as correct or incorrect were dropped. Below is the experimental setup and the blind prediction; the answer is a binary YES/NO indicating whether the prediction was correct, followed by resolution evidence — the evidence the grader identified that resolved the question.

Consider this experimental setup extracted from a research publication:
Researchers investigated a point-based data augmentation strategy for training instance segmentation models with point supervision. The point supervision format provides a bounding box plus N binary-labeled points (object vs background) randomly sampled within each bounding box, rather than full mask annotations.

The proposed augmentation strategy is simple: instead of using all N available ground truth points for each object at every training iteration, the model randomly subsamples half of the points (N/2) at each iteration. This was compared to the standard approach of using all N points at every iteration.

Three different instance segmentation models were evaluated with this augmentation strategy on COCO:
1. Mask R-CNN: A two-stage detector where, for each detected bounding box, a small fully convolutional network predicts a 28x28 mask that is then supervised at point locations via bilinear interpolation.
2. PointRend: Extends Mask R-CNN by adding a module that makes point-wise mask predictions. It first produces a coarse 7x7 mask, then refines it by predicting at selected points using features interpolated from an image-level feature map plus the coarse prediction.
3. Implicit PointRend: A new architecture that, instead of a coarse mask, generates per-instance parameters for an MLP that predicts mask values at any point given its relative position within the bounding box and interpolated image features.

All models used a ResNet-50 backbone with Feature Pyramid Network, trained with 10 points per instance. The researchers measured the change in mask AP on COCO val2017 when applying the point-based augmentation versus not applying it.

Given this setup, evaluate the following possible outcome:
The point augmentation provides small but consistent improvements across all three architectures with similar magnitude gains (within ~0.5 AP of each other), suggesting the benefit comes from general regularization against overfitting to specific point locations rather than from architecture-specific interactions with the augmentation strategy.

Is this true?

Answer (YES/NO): NO